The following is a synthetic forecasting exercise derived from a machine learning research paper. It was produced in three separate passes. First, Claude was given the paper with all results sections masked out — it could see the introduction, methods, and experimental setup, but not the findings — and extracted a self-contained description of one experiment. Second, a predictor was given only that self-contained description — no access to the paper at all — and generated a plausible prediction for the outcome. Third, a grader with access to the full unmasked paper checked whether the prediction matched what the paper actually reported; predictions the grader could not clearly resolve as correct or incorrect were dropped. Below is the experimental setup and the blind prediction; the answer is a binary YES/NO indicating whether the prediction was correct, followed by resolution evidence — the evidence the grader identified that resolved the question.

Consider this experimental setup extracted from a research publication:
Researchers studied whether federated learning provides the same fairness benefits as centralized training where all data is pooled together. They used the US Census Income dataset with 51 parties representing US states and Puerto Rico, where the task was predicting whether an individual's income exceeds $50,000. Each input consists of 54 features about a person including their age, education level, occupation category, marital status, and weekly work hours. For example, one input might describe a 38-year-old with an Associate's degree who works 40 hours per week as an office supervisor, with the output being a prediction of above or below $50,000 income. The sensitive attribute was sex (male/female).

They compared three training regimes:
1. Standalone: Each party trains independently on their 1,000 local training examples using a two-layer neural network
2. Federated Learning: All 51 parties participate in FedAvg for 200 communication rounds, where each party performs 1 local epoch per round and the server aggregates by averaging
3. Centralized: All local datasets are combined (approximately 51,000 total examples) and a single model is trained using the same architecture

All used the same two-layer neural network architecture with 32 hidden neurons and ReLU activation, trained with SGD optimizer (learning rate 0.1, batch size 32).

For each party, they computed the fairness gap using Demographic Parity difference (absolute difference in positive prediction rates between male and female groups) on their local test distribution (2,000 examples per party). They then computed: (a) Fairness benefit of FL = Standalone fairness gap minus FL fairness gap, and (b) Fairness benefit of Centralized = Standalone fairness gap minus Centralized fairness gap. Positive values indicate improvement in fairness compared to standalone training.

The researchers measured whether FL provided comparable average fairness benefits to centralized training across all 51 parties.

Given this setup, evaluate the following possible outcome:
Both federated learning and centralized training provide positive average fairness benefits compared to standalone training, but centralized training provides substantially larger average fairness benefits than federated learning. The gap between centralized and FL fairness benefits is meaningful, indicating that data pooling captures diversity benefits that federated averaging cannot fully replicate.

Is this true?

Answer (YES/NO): NO